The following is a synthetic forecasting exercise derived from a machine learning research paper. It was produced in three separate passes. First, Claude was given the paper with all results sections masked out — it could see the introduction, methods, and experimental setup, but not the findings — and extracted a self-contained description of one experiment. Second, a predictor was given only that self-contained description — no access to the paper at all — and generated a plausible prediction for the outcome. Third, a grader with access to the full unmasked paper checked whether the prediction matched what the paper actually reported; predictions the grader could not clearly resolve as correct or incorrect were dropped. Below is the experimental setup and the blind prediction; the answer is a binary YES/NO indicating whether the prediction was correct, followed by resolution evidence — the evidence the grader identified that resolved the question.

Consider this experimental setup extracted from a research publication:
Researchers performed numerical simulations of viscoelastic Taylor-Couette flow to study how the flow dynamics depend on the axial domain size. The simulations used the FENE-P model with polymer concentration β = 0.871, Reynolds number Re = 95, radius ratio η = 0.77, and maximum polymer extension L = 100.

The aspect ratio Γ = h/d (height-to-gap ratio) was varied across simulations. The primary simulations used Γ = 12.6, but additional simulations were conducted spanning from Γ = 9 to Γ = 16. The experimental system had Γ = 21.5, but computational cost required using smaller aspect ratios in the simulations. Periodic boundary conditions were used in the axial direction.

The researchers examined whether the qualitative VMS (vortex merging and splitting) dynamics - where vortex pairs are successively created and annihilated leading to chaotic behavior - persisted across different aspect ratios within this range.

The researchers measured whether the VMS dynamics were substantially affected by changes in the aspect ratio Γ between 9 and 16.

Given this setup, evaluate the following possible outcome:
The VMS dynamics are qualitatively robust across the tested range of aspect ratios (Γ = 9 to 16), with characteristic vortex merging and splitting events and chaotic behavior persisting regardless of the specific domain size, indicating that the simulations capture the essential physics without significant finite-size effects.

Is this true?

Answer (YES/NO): YES